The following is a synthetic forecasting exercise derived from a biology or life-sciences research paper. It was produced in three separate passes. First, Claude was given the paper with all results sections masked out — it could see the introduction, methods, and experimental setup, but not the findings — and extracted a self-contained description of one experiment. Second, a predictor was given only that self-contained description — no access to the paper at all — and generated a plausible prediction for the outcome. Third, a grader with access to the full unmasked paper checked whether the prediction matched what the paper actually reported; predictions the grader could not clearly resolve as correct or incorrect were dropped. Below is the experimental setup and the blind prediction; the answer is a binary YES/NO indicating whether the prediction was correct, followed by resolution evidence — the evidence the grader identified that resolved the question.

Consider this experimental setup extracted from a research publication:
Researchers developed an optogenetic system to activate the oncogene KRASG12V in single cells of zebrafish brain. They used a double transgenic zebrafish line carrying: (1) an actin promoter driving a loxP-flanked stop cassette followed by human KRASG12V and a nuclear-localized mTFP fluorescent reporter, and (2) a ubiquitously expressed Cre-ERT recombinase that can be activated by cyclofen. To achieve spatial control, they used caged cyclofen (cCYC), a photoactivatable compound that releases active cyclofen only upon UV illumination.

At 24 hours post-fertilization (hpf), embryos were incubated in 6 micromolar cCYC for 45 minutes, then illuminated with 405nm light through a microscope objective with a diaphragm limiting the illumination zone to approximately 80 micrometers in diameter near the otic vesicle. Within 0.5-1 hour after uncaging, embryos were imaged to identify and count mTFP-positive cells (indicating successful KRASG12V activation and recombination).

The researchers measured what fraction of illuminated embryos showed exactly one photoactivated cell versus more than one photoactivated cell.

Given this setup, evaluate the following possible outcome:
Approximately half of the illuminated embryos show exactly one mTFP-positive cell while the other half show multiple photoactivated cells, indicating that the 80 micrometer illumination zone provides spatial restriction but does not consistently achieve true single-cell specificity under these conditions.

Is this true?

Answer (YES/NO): YES